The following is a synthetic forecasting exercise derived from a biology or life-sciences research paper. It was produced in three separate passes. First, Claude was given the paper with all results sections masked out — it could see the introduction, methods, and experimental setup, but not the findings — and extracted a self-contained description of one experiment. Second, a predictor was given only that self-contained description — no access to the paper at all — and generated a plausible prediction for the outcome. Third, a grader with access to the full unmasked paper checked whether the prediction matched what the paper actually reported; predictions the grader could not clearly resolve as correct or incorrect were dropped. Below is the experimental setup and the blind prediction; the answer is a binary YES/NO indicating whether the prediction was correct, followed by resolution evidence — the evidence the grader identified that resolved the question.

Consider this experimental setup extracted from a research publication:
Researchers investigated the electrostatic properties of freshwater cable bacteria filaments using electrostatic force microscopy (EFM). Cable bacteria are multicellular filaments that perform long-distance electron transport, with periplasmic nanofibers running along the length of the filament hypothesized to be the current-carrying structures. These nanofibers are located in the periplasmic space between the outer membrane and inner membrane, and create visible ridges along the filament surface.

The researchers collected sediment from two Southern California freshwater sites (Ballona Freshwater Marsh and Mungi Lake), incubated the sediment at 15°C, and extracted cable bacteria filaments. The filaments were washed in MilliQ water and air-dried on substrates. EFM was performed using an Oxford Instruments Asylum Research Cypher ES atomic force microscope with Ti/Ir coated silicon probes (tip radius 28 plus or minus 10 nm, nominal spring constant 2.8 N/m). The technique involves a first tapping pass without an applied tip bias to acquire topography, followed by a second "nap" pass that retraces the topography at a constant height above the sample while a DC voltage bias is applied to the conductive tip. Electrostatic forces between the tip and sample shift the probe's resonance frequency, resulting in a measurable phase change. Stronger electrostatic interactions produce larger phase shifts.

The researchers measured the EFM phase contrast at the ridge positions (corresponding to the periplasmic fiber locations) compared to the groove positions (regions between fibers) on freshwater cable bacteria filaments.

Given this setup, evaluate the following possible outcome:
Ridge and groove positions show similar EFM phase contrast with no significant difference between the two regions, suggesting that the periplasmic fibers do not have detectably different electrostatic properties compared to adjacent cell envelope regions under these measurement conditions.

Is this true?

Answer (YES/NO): NO